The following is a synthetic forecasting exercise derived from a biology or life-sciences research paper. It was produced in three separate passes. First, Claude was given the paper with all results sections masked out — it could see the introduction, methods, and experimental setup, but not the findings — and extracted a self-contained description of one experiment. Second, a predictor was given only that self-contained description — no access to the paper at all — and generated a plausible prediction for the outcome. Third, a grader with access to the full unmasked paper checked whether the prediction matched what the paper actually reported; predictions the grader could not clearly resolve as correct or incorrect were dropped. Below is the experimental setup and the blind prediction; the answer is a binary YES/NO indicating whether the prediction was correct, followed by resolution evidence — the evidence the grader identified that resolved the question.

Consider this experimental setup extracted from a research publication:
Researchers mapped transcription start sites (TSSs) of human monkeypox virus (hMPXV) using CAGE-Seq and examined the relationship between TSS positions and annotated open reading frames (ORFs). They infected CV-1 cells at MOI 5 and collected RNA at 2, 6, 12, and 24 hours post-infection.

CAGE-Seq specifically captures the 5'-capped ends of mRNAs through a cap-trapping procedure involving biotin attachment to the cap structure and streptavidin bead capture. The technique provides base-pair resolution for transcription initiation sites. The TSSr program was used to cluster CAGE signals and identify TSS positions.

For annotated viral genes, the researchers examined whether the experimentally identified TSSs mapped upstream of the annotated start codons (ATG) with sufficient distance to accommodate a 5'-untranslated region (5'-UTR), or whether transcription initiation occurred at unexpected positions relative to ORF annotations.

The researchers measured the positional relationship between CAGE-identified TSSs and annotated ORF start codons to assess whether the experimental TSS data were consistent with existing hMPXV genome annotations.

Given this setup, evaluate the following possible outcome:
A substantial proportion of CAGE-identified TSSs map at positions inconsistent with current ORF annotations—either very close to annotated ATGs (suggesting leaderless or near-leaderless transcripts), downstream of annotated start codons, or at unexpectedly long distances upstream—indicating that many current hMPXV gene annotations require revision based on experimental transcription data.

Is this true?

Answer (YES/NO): NO